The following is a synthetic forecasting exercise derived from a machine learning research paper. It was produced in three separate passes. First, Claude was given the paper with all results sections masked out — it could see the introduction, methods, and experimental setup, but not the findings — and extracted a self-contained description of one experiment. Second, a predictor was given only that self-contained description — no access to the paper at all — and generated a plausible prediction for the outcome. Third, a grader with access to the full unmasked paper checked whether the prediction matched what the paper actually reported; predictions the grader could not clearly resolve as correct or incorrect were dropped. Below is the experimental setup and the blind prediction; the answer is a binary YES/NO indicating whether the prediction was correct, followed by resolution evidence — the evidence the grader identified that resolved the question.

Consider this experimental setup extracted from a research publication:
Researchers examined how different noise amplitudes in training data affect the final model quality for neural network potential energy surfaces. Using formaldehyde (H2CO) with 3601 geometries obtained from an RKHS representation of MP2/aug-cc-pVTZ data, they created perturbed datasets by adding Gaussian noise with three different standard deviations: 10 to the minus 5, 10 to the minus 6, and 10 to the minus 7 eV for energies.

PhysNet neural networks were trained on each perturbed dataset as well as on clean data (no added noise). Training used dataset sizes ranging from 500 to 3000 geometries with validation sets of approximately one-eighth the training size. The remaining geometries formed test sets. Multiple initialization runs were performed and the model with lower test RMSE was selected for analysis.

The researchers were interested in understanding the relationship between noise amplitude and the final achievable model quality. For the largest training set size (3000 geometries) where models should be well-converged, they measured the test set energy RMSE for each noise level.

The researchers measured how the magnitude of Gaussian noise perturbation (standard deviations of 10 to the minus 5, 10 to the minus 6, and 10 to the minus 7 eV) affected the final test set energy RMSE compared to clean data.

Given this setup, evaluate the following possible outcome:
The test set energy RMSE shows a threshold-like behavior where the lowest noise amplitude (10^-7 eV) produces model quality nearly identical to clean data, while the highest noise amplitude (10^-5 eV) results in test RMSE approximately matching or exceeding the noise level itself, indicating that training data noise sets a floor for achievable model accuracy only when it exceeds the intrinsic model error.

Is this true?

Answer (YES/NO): NO